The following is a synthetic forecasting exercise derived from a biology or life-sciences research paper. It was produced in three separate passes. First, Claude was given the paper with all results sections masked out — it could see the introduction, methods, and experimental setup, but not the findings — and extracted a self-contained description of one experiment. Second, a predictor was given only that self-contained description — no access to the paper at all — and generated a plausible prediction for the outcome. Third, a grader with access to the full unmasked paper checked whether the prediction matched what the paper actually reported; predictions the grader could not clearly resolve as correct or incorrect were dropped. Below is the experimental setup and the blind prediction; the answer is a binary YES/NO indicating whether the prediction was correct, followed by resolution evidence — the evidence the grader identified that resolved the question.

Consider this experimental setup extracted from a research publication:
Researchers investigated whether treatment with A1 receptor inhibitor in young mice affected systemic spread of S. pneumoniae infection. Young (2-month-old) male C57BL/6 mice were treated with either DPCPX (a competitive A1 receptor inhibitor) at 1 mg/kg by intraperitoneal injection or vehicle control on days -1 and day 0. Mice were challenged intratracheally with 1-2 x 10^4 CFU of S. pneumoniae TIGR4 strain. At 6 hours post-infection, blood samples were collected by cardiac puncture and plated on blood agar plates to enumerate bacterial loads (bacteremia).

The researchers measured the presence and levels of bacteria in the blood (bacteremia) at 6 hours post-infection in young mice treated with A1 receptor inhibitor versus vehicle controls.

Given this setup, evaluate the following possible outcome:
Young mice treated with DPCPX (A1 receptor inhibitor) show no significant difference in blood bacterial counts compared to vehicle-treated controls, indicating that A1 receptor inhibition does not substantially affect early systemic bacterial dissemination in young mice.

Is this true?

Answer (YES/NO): YES